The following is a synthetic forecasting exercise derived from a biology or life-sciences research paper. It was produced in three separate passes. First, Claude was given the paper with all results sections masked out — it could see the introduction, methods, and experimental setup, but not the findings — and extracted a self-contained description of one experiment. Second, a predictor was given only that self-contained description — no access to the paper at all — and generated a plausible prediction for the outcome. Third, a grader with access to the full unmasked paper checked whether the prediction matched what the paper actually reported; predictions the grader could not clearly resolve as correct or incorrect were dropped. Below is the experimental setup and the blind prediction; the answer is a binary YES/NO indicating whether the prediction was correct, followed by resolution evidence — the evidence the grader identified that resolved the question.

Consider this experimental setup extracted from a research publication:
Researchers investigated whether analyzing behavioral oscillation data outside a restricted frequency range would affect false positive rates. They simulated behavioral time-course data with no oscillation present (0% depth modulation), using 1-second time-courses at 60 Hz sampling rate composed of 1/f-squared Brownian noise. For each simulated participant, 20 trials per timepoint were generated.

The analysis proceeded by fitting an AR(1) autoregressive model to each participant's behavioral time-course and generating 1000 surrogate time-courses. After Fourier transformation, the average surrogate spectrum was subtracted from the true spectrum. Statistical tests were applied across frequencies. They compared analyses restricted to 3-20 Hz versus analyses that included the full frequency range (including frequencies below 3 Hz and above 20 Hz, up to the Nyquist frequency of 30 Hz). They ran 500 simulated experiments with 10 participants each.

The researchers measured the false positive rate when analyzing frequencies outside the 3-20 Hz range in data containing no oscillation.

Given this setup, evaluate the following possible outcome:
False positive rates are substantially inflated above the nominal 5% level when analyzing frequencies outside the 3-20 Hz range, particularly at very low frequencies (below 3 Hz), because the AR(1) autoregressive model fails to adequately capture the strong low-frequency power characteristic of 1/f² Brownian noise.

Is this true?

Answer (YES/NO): YES